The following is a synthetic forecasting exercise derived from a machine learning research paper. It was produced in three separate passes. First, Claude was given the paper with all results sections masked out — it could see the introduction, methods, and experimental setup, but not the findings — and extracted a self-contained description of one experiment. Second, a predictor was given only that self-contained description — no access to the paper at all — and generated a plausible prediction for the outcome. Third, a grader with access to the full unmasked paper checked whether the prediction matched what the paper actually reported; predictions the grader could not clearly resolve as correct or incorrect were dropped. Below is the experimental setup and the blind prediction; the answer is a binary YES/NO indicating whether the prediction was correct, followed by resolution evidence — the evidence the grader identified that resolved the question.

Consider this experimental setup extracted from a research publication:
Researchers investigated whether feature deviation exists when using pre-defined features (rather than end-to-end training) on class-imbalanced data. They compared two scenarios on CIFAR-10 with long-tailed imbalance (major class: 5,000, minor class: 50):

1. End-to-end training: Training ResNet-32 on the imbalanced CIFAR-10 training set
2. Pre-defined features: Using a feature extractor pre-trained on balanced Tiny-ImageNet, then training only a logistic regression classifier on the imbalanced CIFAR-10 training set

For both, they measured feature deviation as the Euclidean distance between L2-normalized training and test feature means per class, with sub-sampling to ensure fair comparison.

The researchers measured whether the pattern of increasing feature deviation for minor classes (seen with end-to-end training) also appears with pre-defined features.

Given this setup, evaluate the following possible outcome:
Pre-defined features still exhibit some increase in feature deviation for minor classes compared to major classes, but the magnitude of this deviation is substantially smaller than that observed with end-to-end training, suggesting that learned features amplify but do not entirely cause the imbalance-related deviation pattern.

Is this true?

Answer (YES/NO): NO